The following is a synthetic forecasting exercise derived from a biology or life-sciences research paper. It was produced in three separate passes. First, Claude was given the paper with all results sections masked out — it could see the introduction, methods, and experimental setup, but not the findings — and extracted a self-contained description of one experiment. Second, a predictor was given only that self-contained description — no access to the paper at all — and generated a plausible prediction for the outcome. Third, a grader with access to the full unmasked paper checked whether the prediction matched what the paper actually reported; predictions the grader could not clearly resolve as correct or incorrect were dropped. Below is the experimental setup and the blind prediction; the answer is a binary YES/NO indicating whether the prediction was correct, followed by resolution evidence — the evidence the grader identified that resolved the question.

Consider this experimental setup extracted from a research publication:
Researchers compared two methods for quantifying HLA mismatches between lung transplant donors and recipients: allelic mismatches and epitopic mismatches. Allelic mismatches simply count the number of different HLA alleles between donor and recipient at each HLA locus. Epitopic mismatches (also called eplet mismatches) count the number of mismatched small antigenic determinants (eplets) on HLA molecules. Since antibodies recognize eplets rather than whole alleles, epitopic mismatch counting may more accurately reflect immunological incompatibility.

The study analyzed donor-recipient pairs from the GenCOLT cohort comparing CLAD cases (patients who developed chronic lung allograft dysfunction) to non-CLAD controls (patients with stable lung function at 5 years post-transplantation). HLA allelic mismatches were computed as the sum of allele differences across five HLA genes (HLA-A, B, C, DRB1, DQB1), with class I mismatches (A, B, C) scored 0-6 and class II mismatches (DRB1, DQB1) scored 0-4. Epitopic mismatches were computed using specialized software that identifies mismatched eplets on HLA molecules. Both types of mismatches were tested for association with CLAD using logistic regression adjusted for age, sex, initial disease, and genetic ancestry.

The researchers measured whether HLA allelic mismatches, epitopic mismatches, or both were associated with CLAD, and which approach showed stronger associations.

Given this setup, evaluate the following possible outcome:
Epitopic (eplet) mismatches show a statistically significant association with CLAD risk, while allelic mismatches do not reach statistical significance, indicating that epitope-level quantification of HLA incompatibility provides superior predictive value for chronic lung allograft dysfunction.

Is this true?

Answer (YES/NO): NO